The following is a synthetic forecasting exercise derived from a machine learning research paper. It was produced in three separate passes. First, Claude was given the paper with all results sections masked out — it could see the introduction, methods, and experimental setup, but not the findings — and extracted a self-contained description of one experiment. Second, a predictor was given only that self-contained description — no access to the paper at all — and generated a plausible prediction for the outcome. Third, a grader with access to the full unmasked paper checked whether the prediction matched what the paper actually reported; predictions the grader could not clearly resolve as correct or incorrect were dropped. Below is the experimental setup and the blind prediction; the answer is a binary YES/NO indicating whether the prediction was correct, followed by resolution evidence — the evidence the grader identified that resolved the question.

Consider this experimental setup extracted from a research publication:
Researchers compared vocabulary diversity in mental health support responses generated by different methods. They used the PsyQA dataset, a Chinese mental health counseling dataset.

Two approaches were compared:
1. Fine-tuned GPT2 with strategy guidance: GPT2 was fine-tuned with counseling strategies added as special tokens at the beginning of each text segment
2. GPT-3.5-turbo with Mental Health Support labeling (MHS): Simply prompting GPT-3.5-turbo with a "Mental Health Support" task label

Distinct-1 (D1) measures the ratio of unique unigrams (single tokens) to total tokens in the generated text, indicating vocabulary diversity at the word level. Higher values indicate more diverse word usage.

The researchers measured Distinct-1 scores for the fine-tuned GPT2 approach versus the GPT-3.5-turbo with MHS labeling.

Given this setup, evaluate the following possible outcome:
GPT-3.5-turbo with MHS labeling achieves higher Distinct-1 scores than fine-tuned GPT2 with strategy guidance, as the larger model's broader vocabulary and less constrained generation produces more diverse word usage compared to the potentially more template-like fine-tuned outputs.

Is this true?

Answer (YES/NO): YES